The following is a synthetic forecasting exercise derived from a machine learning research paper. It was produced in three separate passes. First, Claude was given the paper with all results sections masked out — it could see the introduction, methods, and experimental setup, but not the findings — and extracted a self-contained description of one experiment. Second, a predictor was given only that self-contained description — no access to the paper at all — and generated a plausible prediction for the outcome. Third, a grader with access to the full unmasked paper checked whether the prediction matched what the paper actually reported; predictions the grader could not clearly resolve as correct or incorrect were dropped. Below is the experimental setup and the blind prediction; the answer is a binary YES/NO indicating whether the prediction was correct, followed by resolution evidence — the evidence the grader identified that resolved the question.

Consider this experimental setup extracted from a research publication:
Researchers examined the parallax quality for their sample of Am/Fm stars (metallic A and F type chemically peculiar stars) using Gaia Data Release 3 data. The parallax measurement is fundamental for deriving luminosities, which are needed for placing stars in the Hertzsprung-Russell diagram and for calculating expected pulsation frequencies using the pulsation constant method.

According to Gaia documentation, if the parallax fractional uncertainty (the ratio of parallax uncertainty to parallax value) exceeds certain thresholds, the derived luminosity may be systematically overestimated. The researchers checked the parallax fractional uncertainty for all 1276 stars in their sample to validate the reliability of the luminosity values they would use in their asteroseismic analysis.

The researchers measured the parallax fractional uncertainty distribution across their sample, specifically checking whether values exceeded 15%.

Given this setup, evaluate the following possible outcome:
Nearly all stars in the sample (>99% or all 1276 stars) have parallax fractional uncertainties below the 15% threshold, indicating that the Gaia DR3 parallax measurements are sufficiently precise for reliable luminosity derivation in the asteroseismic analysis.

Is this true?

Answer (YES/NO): YES